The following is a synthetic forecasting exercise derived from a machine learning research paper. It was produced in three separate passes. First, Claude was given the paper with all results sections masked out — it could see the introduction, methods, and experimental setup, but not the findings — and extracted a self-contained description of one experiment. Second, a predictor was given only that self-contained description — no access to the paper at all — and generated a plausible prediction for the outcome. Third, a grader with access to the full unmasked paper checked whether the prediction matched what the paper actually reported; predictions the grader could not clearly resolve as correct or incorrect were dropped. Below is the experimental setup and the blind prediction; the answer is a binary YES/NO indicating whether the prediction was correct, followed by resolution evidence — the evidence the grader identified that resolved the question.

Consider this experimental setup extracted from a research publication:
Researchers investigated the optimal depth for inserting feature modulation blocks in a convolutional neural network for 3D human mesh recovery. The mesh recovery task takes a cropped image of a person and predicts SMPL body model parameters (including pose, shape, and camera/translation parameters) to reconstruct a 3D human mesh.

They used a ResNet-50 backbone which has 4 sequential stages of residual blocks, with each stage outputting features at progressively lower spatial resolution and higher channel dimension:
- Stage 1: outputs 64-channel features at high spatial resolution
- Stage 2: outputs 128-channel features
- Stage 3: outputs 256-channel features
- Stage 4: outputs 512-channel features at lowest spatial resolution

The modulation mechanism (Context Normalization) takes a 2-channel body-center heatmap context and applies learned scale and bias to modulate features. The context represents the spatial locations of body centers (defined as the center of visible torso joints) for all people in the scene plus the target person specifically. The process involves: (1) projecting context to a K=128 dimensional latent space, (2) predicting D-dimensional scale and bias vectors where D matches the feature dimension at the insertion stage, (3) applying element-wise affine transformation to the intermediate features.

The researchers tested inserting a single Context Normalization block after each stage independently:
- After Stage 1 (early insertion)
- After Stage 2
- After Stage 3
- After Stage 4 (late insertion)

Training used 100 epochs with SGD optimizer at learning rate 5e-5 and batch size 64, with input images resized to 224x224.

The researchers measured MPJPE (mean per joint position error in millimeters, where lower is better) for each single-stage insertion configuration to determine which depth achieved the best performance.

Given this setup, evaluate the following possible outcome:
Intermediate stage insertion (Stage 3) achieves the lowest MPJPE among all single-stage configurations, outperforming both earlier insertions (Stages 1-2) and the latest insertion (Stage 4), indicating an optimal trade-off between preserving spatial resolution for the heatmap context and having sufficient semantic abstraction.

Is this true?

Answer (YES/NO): NO